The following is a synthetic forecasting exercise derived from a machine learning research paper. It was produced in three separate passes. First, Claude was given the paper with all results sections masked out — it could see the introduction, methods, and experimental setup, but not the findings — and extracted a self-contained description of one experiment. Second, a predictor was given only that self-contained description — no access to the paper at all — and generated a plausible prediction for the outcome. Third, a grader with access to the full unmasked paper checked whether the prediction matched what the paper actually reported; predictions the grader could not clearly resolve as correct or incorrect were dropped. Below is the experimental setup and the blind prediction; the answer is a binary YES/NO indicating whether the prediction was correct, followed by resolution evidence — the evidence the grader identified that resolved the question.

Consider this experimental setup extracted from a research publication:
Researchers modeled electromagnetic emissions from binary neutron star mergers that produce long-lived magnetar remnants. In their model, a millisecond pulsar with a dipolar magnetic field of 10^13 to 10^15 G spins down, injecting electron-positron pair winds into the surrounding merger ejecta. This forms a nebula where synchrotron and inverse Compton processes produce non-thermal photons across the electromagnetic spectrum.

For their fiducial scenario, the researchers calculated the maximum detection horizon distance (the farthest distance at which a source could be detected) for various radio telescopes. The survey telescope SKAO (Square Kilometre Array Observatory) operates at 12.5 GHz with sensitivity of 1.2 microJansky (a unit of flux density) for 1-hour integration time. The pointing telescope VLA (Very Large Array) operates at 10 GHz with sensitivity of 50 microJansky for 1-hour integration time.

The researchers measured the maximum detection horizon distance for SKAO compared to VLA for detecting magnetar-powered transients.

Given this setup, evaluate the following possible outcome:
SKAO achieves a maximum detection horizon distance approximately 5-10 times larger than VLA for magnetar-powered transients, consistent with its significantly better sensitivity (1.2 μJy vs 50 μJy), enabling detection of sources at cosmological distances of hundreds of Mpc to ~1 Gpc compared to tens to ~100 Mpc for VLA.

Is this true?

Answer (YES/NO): NO